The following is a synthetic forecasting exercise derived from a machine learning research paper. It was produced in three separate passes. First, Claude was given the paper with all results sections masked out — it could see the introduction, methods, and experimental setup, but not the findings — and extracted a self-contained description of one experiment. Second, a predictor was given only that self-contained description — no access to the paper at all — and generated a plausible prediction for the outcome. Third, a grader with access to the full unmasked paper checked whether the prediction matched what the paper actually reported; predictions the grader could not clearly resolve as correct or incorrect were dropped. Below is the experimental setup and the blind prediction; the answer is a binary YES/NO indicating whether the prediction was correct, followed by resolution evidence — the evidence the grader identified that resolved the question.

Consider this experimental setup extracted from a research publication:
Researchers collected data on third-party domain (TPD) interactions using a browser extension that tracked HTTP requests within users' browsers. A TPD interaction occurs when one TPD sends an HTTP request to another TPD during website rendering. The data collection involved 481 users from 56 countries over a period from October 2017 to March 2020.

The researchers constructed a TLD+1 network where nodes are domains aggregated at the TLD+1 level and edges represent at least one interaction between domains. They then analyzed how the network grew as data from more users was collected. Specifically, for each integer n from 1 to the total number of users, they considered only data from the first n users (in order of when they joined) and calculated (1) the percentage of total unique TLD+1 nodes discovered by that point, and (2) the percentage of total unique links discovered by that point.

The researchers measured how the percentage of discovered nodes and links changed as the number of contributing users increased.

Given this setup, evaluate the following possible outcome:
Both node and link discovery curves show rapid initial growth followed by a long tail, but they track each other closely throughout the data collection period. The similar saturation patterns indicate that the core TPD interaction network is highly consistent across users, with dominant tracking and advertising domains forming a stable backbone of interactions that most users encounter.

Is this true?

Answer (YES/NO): NO